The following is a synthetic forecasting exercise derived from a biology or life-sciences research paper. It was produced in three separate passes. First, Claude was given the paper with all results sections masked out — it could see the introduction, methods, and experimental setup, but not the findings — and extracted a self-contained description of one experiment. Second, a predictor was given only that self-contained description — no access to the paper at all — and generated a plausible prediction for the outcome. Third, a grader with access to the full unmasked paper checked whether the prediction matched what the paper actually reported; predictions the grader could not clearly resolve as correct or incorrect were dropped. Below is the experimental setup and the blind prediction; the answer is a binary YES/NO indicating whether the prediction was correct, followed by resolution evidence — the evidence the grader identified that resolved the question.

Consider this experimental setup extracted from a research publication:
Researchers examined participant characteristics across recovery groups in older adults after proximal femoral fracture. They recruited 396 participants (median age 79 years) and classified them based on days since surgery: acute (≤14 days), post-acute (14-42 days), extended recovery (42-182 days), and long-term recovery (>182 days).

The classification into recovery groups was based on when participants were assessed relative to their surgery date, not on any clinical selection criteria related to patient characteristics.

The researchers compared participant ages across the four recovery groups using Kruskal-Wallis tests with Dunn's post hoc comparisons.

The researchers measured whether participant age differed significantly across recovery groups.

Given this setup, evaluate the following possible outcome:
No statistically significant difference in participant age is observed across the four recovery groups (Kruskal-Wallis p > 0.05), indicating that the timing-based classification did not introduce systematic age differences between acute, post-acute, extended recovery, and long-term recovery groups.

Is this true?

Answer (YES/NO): NO